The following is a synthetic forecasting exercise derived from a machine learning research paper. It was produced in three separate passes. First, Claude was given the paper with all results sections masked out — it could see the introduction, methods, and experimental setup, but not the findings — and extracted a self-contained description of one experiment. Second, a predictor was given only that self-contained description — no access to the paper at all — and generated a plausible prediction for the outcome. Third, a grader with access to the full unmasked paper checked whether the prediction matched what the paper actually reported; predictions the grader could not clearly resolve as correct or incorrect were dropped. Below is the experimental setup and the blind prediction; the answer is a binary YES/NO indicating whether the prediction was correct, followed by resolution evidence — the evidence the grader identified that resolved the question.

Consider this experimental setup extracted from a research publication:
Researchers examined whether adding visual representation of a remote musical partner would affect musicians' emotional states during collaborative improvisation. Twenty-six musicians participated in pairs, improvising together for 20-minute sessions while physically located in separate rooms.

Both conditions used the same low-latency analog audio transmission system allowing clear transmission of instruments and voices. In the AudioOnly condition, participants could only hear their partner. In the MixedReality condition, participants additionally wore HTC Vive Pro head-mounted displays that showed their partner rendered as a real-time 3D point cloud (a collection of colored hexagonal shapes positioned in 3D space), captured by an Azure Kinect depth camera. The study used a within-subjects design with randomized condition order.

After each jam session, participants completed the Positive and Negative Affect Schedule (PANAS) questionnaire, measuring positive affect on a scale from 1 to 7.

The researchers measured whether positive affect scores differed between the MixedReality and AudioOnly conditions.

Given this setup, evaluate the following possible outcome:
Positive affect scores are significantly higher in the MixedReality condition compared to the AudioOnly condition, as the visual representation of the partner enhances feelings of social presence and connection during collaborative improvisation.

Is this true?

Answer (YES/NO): NO